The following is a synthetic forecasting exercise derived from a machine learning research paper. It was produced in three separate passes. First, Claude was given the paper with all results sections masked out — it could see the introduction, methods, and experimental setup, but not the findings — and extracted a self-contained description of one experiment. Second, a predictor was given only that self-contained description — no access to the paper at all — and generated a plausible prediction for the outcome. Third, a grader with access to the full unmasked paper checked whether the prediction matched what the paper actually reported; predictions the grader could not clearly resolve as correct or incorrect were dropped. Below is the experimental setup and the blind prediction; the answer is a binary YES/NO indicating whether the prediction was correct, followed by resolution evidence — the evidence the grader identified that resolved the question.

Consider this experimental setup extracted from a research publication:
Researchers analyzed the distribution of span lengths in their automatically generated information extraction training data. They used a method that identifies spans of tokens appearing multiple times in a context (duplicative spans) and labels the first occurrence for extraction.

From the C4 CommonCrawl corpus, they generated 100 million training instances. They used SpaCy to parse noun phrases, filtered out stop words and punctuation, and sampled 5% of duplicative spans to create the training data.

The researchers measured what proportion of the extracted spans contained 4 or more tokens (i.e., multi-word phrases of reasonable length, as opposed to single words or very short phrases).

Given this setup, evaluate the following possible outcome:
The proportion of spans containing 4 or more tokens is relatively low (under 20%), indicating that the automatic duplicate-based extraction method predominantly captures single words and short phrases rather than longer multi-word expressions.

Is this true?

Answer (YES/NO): YES